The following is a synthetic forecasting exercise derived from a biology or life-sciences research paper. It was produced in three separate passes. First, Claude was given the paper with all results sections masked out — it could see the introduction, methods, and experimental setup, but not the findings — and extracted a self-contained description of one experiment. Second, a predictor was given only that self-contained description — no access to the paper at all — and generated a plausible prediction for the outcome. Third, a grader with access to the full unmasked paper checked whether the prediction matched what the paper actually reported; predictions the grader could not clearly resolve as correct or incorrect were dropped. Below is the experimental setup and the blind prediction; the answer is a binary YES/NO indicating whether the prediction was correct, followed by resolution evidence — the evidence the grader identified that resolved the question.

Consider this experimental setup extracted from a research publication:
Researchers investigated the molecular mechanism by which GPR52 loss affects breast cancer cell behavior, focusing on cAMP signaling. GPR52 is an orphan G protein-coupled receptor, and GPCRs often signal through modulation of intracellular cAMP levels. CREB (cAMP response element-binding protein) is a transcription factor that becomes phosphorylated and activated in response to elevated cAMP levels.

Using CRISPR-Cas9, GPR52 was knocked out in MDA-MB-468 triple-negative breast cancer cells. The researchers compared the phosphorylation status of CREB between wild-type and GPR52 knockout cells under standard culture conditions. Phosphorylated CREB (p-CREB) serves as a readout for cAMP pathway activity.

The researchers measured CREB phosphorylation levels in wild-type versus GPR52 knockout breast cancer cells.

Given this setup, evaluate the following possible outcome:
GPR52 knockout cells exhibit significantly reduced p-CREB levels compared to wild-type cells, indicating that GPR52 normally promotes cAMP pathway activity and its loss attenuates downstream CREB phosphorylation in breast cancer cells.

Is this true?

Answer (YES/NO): NO